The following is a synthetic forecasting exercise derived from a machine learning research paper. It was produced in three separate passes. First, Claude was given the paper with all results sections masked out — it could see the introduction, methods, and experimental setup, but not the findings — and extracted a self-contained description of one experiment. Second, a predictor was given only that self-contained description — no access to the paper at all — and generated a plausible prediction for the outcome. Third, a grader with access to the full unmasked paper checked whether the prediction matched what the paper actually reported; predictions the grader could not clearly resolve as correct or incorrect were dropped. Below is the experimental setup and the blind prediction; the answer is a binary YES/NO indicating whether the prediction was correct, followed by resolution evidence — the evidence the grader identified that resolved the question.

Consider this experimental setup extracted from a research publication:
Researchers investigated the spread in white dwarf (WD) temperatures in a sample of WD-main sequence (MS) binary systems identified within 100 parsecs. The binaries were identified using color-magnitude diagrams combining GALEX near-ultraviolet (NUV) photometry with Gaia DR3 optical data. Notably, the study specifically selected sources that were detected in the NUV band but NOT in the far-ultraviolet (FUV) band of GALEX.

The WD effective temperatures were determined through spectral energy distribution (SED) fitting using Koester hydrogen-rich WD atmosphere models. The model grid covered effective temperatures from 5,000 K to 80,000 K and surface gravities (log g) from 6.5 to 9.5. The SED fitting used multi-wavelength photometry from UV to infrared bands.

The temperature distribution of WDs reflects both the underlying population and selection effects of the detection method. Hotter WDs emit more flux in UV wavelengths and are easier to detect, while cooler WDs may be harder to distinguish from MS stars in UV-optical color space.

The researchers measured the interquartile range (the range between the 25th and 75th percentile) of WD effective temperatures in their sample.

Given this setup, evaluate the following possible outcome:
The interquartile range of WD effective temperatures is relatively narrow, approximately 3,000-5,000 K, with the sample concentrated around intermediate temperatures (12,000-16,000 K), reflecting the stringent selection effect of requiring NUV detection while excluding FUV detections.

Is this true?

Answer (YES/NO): NO